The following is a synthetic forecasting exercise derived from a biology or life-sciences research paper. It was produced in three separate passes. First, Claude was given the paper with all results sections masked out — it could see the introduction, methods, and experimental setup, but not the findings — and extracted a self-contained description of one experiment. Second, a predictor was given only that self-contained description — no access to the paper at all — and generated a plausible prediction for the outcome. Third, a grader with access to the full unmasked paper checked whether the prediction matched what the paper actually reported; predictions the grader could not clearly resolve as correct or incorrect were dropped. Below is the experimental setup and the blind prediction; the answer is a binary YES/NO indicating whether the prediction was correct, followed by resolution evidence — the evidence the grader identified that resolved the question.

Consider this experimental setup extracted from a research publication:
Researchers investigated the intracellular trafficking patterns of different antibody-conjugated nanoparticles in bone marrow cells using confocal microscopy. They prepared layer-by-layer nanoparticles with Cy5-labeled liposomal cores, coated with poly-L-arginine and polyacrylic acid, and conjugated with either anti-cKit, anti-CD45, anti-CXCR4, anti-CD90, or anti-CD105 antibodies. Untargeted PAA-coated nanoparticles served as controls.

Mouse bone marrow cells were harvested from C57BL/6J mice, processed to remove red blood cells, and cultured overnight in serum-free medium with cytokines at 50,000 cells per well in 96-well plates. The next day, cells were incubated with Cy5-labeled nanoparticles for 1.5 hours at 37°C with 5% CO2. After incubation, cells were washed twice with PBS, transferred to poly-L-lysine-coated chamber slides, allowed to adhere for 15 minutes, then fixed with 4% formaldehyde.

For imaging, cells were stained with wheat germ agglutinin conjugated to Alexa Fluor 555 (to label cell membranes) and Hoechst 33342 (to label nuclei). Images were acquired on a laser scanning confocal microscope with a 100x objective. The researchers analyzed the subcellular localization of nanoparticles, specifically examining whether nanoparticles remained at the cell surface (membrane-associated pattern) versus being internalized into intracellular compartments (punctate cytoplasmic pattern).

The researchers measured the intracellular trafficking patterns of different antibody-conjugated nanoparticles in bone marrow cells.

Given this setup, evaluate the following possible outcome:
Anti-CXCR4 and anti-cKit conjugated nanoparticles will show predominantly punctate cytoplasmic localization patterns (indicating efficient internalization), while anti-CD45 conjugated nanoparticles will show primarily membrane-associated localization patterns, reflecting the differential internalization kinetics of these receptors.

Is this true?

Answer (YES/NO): NO